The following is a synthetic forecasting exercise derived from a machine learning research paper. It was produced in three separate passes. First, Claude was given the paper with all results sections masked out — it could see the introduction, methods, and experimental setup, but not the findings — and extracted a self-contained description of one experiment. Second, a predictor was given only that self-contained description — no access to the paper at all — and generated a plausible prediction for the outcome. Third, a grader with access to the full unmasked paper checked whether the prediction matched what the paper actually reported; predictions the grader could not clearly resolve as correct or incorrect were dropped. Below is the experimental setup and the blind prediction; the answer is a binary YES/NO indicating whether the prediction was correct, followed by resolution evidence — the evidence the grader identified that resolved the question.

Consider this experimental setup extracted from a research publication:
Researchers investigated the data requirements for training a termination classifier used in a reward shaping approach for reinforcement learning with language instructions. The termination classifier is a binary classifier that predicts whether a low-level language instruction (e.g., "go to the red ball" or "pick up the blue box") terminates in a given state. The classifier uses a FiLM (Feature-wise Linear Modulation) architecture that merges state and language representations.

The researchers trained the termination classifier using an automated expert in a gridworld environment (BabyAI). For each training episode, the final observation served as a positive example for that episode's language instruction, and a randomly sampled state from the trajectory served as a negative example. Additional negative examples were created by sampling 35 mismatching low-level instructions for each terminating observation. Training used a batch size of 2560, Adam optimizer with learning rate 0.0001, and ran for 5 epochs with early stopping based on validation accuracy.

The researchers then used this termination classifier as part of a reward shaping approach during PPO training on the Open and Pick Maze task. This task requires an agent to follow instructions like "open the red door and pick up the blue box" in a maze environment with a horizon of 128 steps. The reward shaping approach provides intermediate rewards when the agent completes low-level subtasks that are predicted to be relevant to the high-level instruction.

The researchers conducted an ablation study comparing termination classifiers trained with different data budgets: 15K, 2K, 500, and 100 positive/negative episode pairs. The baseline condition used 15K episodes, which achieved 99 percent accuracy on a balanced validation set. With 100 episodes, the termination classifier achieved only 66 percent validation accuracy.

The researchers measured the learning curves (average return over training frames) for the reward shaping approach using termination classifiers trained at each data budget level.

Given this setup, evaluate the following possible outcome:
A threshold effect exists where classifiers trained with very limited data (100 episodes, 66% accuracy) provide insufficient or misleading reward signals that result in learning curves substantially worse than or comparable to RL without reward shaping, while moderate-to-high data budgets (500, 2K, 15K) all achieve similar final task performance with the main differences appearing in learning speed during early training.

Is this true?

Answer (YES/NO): NO